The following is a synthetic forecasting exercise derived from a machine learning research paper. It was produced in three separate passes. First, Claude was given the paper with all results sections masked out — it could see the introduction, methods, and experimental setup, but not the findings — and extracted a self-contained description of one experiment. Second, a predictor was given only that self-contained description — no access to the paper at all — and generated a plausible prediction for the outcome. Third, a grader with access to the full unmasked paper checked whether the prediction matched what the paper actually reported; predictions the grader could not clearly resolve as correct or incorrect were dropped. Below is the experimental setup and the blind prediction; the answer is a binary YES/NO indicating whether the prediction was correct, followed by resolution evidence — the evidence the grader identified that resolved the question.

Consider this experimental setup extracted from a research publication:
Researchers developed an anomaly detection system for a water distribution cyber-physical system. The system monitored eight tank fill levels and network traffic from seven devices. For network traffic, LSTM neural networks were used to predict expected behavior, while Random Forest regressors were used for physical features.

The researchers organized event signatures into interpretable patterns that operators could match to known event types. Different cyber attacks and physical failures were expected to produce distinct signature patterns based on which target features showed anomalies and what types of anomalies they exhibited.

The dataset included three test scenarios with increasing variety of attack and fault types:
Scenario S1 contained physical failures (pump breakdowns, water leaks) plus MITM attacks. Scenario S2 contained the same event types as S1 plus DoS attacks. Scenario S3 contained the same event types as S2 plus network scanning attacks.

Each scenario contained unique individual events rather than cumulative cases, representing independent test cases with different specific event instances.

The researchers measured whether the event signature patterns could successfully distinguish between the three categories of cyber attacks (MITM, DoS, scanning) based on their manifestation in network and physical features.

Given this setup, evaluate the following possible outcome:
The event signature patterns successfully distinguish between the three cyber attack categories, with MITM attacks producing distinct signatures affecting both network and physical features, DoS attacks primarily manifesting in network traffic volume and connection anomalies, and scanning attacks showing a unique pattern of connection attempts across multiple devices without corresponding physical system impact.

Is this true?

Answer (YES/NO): NO